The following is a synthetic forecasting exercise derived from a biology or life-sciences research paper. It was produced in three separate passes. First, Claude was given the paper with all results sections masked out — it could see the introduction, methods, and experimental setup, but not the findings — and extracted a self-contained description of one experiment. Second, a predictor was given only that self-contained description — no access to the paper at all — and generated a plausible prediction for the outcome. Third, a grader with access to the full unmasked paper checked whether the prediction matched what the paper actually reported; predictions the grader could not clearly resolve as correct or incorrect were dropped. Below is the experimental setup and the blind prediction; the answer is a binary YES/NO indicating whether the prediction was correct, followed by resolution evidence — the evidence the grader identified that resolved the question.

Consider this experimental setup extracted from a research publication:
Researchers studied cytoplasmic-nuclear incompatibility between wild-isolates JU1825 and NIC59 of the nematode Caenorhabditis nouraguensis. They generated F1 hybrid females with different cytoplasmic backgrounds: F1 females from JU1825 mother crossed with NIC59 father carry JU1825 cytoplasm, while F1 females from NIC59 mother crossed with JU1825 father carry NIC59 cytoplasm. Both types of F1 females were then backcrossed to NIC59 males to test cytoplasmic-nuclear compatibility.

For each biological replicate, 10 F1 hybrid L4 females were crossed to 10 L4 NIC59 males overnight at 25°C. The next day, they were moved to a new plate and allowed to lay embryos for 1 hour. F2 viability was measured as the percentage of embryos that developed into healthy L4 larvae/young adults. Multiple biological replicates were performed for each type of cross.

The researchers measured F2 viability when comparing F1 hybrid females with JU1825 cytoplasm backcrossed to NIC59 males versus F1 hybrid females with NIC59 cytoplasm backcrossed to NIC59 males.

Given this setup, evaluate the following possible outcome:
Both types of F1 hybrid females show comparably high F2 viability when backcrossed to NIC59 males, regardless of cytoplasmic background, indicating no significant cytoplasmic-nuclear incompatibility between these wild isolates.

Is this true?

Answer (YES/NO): NO